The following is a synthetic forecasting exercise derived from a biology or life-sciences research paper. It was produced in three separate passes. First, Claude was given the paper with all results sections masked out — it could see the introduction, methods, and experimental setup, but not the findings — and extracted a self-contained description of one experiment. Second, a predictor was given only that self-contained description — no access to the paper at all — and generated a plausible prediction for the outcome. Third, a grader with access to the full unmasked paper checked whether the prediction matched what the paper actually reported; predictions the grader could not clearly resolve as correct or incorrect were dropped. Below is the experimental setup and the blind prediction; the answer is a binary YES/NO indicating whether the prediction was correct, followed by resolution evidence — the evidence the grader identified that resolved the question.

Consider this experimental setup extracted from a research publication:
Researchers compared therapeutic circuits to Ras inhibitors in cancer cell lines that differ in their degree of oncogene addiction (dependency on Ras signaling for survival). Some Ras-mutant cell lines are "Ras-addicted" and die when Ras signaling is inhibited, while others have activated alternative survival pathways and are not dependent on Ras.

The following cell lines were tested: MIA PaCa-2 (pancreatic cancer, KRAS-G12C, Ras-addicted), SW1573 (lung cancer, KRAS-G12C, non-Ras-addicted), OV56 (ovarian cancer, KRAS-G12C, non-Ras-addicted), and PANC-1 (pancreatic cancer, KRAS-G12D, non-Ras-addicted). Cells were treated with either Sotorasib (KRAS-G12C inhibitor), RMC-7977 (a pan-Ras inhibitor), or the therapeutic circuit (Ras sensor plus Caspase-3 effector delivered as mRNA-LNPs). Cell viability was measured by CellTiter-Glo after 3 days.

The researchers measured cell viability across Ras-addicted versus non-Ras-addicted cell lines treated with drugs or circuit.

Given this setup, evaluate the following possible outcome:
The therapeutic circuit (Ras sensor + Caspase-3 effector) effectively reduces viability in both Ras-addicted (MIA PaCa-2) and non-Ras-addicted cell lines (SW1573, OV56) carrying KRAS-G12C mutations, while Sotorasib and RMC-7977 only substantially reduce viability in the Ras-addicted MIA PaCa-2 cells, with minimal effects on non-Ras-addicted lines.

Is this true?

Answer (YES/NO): YES